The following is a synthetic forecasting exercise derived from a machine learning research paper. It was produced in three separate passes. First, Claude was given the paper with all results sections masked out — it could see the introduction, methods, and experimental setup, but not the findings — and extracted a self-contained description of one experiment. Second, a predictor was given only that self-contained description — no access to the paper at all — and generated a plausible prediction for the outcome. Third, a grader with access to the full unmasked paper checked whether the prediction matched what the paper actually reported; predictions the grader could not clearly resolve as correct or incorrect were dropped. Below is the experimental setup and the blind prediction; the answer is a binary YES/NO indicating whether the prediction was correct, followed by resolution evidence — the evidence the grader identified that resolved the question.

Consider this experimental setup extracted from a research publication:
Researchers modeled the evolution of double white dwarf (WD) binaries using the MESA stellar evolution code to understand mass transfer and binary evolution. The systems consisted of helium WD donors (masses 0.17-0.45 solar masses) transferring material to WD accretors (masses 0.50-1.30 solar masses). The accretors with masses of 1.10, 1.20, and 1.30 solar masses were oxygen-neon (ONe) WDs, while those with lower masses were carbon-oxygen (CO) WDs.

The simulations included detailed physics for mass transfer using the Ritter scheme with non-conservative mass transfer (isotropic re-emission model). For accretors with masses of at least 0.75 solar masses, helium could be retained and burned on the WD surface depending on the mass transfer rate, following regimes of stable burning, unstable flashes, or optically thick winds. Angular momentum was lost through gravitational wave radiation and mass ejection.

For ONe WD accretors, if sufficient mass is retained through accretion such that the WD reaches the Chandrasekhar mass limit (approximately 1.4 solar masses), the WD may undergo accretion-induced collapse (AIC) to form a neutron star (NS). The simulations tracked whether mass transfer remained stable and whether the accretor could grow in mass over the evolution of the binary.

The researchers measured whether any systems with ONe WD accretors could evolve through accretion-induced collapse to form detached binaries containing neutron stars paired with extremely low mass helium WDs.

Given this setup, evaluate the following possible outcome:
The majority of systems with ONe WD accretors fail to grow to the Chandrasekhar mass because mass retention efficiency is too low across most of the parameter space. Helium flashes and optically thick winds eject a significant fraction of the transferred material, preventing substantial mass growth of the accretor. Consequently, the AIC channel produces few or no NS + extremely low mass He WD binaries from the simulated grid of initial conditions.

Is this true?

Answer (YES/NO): NO